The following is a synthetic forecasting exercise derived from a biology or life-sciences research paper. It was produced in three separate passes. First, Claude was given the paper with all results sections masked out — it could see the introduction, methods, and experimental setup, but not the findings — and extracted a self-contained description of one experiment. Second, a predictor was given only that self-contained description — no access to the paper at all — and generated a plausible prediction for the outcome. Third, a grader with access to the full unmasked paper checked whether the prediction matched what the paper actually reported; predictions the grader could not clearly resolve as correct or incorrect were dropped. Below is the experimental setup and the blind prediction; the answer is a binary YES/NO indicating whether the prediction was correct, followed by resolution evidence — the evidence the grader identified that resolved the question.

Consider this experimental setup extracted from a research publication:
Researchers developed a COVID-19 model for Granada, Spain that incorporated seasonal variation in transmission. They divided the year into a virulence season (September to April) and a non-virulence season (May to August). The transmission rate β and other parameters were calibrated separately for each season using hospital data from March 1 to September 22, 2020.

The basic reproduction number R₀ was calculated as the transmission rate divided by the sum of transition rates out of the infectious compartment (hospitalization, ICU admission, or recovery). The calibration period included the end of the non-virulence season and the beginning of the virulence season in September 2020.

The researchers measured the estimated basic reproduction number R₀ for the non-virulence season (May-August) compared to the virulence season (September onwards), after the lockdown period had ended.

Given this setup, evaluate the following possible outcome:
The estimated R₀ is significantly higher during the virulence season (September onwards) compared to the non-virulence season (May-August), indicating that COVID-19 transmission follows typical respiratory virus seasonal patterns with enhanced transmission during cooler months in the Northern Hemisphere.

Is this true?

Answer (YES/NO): NO